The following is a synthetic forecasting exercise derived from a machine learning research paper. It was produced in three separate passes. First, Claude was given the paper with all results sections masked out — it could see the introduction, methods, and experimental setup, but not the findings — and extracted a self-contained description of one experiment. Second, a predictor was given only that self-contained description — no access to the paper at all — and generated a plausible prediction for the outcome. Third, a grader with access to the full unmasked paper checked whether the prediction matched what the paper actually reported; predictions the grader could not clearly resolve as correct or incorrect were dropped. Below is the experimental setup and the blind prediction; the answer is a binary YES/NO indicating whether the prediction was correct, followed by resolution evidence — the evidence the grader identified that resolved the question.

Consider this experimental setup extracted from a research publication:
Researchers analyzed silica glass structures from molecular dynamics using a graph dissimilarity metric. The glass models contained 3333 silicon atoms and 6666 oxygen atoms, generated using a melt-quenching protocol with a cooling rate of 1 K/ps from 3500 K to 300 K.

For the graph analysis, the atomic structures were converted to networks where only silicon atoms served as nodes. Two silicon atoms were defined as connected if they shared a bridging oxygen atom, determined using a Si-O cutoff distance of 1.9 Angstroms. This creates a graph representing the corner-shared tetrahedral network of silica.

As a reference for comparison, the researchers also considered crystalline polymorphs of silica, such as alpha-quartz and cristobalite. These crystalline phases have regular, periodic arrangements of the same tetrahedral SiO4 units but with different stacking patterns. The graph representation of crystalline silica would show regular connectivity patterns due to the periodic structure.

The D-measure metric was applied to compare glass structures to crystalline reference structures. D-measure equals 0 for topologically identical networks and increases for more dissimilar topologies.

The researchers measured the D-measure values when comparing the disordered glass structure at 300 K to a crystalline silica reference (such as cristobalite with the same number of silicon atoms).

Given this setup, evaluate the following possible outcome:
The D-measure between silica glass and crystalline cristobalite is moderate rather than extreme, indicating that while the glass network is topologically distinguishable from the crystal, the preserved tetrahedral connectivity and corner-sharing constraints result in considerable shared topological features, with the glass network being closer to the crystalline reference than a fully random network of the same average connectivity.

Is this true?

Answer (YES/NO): YES